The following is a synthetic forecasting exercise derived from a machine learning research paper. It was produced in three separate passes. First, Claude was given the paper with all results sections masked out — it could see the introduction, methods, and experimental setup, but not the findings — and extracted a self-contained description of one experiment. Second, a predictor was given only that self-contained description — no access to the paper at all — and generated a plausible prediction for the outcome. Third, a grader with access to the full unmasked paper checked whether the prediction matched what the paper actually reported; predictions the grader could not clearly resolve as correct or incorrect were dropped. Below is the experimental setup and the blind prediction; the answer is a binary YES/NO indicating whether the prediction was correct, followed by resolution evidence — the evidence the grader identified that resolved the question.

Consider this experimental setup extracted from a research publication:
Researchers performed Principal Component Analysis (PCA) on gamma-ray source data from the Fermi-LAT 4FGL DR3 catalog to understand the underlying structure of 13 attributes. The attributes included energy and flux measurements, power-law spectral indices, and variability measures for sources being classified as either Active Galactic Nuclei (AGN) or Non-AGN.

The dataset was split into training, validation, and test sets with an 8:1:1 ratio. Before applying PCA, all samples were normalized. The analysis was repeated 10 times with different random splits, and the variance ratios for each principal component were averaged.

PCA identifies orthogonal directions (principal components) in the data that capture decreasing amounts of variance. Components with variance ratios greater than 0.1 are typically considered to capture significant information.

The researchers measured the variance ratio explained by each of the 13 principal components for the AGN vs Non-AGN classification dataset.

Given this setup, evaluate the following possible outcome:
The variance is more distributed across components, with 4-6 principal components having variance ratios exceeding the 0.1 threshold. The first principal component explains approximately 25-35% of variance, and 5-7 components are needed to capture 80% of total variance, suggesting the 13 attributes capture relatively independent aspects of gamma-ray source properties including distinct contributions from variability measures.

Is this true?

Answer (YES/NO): NO